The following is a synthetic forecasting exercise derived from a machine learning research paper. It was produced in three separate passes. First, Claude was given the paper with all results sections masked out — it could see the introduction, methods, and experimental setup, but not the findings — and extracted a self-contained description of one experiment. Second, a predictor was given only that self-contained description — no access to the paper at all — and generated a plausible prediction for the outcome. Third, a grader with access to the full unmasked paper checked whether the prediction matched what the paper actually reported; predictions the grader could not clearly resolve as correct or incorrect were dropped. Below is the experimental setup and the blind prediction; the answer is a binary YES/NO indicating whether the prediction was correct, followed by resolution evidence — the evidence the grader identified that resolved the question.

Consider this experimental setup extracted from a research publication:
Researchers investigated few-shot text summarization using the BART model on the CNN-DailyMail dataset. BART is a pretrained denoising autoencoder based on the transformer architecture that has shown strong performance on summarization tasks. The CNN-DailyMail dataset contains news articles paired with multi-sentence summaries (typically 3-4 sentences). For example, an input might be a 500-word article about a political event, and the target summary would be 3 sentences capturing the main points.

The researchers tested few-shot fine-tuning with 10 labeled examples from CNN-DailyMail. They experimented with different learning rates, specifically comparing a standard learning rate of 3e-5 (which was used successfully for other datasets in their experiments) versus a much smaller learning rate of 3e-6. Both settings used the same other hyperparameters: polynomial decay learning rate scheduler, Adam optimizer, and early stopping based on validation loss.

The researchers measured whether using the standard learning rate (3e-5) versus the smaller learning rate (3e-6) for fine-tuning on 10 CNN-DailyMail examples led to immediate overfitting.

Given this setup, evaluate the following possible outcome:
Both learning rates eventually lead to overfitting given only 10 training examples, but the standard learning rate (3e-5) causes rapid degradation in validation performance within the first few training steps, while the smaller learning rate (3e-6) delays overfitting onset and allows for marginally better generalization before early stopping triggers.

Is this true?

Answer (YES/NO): NO